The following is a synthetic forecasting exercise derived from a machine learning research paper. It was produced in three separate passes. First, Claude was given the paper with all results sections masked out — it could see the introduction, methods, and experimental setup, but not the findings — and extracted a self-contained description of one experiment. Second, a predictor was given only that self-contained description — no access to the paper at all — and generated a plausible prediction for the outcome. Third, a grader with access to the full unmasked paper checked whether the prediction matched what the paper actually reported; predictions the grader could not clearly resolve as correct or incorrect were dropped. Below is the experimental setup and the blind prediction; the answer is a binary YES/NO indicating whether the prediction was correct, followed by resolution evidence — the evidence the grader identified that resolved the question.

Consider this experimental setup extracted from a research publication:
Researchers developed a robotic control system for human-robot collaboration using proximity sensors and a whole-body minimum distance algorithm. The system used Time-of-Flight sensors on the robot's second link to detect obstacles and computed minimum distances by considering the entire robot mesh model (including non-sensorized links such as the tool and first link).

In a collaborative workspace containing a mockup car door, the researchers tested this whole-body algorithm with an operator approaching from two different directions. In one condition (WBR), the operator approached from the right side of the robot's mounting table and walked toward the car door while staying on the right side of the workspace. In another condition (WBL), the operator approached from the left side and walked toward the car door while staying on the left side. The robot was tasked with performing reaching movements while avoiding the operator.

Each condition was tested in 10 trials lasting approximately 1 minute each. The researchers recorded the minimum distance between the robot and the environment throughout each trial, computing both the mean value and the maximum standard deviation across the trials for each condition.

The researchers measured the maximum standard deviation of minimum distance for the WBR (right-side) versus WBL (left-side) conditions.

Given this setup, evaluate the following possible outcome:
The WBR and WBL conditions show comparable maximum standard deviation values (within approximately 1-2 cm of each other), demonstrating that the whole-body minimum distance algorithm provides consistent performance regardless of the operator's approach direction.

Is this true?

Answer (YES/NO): NO